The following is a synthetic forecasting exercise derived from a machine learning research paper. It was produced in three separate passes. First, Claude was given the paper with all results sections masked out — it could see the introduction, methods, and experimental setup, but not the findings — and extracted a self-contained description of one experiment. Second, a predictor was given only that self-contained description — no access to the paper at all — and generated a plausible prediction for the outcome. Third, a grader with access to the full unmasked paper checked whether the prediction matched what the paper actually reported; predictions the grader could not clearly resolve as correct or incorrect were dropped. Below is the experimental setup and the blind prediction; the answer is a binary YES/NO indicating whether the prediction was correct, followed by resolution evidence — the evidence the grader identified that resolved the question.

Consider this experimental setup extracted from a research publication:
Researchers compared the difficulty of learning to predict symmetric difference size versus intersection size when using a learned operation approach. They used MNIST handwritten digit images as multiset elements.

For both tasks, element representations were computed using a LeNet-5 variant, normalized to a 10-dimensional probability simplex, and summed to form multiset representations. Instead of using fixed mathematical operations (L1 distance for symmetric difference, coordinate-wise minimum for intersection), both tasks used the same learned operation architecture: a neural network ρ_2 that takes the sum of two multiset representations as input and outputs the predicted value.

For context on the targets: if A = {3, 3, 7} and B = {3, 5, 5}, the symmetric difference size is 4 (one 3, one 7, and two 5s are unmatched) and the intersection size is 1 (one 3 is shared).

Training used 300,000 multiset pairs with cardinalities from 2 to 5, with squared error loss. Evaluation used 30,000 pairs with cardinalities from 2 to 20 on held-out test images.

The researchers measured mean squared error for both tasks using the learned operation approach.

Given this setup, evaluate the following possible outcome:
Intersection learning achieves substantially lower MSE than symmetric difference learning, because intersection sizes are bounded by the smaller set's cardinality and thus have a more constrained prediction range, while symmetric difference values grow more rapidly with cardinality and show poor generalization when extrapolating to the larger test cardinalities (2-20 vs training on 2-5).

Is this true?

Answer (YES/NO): YES